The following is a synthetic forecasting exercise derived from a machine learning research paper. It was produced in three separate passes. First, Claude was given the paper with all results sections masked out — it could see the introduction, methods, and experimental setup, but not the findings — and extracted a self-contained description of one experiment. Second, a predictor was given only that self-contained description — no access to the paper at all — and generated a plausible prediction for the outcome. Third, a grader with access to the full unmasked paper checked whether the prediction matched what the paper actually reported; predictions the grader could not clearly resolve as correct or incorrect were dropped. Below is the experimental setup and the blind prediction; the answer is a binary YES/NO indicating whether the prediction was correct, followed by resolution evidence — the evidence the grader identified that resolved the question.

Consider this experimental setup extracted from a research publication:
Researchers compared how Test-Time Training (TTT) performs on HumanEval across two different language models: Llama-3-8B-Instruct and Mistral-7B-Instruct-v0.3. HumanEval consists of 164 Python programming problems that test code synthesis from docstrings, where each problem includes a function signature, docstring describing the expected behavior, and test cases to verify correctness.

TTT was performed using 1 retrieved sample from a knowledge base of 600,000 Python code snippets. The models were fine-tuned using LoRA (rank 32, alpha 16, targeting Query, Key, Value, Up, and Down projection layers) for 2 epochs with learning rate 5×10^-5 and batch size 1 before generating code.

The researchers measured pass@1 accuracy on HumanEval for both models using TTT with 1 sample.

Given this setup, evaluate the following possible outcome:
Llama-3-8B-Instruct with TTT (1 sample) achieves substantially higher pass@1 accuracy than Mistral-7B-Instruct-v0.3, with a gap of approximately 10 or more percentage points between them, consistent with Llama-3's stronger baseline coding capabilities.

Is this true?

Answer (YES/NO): YES